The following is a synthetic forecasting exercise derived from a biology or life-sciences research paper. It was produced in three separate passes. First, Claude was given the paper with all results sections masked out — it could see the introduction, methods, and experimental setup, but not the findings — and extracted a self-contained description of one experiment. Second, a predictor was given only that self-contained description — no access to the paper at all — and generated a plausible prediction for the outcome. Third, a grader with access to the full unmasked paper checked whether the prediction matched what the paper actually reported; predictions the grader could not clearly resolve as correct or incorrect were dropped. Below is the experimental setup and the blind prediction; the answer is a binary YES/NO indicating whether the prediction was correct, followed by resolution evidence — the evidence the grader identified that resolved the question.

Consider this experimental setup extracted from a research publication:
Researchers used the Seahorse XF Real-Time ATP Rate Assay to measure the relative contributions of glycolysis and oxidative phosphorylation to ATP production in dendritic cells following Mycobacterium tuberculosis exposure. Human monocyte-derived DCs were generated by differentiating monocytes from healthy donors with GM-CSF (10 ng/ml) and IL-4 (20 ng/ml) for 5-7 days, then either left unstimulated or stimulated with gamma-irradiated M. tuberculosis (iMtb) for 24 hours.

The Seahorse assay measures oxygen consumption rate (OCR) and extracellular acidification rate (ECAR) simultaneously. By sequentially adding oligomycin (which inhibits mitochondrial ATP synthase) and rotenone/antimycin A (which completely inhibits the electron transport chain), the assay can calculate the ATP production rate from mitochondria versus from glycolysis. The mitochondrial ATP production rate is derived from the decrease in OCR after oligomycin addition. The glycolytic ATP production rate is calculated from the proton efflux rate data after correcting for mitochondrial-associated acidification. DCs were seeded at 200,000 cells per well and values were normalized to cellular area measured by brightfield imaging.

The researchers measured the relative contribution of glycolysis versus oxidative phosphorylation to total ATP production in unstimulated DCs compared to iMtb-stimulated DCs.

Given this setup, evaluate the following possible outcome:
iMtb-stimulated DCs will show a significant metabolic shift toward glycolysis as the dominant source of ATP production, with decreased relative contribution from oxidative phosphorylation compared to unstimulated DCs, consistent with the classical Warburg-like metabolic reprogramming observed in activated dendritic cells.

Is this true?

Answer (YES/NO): NO